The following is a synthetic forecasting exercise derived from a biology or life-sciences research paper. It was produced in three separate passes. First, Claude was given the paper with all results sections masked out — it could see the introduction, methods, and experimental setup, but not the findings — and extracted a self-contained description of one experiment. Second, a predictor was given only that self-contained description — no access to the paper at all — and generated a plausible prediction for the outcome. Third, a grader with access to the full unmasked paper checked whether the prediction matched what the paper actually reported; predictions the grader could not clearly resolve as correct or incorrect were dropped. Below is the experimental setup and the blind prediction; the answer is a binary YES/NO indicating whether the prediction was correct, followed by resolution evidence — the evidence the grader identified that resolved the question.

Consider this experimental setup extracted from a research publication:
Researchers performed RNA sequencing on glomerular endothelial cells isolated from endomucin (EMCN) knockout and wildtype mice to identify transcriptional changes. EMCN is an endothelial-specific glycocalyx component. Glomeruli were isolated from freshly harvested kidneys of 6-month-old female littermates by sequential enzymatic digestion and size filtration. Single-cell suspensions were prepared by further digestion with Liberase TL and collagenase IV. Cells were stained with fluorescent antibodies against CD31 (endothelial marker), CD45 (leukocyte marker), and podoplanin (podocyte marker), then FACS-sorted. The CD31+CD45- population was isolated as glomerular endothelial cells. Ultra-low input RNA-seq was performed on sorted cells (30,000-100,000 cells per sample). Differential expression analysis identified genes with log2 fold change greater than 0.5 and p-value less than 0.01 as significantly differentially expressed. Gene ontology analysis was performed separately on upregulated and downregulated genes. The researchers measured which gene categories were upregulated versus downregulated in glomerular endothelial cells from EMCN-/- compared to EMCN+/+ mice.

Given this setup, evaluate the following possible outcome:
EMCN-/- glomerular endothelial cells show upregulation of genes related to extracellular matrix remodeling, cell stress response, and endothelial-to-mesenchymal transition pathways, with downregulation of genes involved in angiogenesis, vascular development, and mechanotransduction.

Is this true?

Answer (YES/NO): NO